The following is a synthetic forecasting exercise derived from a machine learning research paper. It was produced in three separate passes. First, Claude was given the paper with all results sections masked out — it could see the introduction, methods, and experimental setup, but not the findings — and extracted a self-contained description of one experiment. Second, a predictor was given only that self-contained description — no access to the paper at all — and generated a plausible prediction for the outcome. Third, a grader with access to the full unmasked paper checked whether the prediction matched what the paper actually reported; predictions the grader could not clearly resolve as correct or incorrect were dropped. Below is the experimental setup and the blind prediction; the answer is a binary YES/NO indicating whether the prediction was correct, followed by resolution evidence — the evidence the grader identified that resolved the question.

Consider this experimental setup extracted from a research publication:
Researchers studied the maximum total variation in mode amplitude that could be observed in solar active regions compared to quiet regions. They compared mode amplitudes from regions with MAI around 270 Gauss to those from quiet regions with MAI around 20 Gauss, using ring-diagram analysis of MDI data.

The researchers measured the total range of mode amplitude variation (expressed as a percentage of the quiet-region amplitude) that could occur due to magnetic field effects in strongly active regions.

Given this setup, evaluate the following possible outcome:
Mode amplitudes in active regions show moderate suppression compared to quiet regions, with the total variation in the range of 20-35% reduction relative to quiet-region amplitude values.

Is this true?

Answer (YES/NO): NO